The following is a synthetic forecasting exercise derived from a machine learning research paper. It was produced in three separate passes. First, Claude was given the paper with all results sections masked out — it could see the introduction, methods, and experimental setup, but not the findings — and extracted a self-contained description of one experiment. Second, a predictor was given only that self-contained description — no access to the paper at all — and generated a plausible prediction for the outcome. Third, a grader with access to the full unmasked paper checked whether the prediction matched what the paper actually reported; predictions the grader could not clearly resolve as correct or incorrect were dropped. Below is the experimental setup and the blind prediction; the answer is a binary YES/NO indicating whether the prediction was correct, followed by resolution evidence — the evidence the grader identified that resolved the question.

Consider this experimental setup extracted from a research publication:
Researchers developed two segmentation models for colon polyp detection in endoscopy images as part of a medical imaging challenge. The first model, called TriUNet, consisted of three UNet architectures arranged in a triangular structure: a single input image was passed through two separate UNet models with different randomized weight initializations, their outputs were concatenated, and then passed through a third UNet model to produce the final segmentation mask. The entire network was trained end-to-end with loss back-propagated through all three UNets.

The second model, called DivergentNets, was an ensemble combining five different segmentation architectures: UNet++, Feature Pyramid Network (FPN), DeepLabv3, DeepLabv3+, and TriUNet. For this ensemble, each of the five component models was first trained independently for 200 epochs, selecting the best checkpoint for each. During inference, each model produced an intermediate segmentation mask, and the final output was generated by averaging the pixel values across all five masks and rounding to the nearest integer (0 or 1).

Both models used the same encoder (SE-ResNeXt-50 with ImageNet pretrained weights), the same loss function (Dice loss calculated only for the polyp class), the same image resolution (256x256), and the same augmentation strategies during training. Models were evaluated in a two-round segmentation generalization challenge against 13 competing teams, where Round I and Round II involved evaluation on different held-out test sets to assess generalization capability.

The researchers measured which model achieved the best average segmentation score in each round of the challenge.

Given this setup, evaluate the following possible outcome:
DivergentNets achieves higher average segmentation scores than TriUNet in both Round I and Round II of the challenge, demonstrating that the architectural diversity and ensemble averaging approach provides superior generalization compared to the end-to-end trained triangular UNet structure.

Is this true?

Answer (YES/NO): NO